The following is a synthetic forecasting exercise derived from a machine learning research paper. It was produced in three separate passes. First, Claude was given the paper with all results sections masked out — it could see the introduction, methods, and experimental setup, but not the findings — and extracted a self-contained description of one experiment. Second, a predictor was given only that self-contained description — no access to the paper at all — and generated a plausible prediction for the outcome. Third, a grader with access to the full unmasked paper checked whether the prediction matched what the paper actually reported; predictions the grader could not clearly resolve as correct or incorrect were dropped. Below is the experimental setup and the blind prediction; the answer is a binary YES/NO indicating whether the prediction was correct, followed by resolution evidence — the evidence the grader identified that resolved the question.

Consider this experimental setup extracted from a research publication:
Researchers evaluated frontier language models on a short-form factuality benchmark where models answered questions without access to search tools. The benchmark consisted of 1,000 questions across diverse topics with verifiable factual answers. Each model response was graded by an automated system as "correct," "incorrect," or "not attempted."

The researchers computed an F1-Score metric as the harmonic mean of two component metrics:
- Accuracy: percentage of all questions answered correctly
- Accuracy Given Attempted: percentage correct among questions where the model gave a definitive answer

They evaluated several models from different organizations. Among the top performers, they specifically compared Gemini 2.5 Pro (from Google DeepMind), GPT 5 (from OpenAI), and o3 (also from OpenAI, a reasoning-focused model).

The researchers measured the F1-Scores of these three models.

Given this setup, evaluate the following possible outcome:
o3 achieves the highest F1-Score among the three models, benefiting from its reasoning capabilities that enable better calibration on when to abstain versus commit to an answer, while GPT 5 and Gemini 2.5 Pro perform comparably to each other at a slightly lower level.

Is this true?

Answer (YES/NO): NO